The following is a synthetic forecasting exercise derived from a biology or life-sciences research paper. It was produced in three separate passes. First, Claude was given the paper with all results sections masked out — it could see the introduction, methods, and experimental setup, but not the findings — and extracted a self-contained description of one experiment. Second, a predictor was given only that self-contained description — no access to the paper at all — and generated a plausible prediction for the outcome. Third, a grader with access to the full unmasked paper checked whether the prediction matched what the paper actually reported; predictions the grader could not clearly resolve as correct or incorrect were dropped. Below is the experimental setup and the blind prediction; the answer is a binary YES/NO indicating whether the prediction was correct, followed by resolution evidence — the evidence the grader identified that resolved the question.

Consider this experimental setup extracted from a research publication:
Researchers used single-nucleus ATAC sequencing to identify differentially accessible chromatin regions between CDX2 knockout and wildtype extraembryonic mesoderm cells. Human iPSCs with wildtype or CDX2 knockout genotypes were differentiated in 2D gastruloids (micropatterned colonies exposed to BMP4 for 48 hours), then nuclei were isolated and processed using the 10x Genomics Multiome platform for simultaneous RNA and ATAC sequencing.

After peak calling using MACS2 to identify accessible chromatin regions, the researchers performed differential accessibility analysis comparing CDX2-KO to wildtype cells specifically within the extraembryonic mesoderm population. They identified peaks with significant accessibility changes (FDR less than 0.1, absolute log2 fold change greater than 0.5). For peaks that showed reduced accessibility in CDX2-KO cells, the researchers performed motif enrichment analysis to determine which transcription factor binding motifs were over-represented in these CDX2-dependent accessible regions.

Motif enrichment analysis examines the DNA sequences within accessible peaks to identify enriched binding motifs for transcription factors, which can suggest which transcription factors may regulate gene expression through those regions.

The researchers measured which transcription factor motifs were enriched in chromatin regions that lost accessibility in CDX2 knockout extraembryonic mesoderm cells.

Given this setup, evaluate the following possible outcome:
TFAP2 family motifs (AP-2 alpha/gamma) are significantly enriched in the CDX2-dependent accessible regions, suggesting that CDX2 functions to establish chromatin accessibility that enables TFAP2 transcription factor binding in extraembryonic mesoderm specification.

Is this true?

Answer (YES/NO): NO